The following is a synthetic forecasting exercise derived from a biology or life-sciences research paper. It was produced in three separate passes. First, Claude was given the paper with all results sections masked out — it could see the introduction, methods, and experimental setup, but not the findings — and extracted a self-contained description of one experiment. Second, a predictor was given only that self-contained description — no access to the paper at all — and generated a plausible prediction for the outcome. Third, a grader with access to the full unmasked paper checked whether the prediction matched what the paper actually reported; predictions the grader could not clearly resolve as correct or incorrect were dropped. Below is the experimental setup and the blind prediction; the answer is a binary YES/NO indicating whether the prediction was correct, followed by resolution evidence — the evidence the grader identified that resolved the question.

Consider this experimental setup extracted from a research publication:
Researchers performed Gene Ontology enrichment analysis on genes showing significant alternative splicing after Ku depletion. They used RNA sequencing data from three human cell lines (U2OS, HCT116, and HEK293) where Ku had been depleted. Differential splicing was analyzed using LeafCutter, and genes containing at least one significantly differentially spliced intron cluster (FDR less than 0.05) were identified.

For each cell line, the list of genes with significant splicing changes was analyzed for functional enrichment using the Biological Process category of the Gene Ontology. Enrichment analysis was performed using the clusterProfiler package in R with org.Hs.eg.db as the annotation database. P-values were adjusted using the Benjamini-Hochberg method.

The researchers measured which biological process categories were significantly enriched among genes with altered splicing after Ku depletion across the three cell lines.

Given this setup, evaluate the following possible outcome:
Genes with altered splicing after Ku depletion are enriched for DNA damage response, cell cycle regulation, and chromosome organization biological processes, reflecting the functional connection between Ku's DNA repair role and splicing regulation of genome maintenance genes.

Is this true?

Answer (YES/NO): NO